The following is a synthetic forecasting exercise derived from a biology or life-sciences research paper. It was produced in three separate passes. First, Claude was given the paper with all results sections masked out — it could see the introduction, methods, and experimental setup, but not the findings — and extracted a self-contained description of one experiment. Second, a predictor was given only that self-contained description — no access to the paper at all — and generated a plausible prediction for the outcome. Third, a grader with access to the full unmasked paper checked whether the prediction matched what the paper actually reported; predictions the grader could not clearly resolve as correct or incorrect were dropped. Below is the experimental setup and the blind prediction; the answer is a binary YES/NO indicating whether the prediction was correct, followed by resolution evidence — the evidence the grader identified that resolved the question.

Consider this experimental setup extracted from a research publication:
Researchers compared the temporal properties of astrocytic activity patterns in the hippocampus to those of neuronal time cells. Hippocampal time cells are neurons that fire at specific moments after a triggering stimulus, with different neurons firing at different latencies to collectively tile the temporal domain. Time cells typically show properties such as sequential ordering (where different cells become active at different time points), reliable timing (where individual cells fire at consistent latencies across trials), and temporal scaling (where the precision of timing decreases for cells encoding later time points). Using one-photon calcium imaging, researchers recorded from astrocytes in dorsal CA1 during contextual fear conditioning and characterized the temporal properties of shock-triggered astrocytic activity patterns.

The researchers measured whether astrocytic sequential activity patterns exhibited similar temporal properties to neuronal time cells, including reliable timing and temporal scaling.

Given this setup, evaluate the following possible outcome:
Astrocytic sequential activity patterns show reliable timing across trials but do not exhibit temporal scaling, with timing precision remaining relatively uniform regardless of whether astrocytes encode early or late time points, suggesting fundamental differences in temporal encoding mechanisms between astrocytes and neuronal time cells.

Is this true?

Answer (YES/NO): NO